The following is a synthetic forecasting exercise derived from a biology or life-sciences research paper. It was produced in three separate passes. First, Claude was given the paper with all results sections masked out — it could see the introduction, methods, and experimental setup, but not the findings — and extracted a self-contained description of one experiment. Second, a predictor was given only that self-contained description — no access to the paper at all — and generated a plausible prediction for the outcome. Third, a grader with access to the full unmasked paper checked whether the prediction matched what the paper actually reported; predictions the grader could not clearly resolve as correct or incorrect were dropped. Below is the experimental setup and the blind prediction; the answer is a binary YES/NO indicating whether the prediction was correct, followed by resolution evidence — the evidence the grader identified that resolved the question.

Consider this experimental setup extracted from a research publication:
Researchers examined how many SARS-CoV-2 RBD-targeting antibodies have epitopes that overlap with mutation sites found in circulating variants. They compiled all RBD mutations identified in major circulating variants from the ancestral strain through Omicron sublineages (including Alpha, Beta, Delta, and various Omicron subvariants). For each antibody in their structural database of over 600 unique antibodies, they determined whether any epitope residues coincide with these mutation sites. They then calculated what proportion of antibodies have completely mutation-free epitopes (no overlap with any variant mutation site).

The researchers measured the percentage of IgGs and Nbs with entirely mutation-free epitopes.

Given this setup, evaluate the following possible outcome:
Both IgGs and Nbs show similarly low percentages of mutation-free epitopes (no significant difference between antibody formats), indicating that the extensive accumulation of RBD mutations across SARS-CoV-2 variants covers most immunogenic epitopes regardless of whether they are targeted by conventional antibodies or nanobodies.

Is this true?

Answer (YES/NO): NO